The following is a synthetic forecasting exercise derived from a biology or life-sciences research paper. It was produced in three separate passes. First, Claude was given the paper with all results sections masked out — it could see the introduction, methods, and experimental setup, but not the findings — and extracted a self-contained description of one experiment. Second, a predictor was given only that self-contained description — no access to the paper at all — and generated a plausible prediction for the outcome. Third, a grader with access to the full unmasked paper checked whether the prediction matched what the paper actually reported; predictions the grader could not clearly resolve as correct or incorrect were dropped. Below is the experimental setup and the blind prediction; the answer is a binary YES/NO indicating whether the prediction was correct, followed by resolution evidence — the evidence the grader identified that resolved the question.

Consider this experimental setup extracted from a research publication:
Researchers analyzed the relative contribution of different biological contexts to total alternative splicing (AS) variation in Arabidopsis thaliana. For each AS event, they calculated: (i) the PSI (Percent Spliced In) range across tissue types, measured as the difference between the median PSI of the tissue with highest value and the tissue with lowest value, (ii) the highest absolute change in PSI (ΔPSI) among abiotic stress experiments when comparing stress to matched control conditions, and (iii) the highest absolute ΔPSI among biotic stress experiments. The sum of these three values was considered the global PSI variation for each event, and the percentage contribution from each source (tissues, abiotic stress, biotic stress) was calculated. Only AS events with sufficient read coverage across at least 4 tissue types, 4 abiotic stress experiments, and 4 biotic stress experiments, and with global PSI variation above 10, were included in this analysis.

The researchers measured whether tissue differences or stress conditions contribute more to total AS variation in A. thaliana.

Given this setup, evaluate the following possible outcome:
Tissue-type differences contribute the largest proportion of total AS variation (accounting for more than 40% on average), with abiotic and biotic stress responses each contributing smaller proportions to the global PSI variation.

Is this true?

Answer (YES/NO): NO